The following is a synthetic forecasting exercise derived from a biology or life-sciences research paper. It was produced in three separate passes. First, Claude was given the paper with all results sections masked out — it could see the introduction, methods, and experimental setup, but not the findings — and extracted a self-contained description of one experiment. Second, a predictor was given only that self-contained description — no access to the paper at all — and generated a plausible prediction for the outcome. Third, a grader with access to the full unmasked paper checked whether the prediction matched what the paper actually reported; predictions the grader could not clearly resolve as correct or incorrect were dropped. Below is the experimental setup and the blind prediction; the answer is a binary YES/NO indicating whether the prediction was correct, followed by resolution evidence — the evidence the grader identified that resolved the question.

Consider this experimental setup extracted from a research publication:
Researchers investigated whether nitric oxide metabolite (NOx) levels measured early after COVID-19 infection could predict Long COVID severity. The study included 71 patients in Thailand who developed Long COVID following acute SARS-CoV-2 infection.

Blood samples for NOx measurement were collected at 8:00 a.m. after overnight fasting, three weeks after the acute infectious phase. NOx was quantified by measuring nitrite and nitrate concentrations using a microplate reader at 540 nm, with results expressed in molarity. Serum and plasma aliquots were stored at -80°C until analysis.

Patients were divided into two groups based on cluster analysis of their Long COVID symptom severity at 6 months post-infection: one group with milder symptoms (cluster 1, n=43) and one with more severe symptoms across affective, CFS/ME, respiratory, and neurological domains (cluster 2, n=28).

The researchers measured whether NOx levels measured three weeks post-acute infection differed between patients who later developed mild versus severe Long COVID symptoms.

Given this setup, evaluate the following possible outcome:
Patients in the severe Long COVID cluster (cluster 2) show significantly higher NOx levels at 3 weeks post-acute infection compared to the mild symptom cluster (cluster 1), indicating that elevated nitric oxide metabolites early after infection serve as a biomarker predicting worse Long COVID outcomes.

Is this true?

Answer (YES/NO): NO